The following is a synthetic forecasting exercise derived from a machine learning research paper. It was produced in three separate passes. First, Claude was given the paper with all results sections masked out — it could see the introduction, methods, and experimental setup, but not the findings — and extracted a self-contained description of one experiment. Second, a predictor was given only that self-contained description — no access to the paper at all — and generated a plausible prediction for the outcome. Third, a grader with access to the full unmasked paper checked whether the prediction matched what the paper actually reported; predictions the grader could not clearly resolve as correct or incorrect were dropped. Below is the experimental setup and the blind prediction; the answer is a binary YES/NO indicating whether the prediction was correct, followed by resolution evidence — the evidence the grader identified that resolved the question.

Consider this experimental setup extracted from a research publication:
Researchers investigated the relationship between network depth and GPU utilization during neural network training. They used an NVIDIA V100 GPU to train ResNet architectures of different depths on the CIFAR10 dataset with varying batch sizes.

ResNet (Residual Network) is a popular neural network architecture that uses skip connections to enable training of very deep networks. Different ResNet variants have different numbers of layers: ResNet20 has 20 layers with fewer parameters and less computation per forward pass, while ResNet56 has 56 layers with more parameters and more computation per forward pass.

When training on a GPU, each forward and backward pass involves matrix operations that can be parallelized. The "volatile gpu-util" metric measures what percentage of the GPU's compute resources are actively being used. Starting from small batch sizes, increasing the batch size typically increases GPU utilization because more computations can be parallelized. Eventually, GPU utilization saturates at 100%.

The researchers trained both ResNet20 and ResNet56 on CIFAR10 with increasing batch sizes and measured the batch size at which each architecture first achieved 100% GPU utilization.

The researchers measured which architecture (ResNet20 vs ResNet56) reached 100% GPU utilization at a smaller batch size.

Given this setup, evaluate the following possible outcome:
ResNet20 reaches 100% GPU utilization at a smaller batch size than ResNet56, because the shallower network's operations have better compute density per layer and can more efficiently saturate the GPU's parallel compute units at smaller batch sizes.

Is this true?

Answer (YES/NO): NO